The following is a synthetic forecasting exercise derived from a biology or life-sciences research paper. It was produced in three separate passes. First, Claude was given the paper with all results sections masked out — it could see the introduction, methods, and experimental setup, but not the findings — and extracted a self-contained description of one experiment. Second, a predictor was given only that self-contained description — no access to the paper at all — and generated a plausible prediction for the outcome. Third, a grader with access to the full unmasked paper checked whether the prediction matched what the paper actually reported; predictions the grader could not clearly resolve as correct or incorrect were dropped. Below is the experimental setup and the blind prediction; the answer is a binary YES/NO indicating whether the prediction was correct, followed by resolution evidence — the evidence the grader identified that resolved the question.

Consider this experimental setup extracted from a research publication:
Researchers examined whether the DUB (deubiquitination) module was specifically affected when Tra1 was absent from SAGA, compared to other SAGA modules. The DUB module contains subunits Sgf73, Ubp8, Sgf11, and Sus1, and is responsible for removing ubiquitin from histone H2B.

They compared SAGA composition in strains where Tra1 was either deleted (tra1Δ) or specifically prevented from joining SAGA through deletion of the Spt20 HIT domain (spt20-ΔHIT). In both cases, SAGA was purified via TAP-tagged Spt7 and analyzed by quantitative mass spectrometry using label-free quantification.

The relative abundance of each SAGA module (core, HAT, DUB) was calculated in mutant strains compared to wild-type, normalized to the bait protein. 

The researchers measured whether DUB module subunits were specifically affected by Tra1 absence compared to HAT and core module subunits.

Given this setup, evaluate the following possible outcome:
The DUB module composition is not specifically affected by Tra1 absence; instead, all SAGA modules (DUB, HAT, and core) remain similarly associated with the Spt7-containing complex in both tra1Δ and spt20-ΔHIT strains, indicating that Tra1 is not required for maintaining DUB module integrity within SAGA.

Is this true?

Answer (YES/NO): NO